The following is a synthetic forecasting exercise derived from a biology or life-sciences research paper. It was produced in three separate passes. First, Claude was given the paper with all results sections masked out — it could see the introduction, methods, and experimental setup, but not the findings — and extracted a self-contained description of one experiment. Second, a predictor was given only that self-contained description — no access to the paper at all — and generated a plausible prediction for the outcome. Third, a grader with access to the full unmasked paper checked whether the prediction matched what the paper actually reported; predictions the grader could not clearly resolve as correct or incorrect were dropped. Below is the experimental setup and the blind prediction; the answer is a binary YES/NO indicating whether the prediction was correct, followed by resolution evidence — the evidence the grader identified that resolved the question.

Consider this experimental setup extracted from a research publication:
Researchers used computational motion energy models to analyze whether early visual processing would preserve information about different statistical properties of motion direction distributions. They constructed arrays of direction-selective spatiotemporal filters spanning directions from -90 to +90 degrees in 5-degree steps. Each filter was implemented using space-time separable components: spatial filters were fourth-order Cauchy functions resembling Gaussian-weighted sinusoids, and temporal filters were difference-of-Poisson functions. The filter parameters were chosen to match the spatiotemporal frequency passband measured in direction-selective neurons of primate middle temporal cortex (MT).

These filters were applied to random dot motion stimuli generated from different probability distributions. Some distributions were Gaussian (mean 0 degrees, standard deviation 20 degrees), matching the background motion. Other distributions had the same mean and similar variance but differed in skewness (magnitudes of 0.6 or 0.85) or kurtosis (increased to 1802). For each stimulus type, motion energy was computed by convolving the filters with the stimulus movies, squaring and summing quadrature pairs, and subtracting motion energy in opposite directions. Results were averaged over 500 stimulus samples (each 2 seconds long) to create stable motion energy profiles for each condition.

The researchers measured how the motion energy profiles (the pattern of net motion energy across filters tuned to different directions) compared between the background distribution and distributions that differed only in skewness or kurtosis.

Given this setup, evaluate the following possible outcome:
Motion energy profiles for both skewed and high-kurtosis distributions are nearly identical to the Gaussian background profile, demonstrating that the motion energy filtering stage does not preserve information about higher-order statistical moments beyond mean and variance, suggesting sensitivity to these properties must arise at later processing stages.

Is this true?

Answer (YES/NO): NO